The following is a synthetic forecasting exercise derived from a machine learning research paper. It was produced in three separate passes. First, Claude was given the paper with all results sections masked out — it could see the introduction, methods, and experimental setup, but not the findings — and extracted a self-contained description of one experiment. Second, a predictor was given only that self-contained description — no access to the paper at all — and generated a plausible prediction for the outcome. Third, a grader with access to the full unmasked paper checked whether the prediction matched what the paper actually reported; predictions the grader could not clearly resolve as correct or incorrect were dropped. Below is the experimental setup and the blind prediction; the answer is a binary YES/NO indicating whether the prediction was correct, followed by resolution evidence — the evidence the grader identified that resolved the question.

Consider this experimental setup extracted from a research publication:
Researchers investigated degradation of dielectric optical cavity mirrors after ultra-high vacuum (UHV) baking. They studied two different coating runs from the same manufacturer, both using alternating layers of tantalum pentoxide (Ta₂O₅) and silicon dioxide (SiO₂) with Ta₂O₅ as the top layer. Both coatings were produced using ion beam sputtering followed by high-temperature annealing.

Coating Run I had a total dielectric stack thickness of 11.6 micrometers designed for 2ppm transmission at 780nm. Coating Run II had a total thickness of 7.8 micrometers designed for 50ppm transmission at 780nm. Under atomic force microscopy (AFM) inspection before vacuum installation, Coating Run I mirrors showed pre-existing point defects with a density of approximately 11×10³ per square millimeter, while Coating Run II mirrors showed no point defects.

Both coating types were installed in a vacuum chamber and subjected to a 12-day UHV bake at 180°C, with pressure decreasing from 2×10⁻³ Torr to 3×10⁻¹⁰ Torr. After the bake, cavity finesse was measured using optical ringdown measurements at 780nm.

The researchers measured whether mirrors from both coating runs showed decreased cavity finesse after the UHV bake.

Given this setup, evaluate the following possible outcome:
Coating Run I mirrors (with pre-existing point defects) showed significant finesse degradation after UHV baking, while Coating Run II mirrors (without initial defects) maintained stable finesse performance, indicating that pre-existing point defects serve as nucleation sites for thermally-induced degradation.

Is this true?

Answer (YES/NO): YES